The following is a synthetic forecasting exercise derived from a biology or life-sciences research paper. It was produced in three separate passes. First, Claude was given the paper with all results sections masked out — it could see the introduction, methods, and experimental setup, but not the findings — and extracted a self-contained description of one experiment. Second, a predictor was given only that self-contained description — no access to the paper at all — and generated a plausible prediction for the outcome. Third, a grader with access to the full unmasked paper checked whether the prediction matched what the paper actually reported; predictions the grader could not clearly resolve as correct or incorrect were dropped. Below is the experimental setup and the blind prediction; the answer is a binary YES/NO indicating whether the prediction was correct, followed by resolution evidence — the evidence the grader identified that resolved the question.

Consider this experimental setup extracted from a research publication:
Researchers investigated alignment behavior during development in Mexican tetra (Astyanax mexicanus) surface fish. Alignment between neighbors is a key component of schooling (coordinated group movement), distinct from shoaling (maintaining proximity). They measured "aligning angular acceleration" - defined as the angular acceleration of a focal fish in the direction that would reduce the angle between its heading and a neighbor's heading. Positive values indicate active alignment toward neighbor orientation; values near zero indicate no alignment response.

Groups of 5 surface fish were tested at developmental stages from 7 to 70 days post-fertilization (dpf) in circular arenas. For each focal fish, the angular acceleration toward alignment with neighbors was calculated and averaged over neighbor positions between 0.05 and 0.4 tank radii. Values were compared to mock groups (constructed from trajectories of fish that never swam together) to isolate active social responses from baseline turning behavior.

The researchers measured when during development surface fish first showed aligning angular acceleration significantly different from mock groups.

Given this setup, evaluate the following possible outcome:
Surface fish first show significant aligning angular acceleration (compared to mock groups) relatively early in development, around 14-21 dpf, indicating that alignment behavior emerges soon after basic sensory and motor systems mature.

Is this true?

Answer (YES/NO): NO